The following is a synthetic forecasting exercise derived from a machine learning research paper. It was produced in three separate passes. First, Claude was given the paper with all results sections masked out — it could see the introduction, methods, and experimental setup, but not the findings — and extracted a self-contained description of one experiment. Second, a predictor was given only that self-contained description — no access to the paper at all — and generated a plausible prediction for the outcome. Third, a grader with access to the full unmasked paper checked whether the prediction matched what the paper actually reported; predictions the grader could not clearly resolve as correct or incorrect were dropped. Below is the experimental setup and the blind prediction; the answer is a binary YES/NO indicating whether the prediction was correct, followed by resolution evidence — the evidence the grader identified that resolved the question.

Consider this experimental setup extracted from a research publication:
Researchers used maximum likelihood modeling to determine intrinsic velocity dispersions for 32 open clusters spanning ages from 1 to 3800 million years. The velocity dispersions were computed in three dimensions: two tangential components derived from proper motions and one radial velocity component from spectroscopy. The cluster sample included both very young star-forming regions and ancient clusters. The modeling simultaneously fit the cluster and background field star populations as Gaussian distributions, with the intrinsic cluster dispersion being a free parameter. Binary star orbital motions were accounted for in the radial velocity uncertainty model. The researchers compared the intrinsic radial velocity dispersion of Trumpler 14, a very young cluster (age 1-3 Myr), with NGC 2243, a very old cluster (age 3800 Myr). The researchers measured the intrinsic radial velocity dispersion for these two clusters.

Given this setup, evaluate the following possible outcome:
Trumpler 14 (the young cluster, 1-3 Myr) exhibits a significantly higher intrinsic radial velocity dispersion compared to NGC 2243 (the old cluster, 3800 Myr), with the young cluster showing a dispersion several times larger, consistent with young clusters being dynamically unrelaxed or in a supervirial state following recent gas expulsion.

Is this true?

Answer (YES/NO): YES